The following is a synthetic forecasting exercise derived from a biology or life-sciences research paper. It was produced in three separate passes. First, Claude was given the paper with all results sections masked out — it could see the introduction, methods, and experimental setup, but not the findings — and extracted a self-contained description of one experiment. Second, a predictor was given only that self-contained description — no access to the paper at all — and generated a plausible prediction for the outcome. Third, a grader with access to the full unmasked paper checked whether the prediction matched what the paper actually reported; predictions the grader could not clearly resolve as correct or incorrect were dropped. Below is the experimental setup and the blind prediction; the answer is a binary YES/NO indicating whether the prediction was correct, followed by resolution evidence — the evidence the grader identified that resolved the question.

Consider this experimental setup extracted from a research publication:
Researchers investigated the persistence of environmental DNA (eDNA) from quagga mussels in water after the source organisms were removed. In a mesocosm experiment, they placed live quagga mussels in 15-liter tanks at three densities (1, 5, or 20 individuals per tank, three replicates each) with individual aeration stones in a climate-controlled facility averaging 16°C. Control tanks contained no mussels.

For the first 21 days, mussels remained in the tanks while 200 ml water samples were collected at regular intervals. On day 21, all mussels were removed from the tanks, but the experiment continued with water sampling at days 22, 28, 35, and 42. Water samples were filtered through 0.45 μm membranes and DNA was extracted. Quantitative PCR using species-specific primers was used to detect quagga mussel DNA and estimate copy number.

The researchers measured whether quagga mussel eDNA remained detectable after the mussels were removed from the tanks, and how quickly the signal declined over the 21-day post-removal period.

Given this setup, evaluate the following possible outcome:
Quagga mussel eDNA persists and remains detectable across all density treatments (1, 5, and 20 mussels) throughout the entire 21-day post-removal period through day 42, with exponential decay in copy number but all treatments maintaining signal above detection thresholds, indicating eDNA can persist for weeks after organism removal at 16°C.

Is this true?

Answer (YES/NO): NO